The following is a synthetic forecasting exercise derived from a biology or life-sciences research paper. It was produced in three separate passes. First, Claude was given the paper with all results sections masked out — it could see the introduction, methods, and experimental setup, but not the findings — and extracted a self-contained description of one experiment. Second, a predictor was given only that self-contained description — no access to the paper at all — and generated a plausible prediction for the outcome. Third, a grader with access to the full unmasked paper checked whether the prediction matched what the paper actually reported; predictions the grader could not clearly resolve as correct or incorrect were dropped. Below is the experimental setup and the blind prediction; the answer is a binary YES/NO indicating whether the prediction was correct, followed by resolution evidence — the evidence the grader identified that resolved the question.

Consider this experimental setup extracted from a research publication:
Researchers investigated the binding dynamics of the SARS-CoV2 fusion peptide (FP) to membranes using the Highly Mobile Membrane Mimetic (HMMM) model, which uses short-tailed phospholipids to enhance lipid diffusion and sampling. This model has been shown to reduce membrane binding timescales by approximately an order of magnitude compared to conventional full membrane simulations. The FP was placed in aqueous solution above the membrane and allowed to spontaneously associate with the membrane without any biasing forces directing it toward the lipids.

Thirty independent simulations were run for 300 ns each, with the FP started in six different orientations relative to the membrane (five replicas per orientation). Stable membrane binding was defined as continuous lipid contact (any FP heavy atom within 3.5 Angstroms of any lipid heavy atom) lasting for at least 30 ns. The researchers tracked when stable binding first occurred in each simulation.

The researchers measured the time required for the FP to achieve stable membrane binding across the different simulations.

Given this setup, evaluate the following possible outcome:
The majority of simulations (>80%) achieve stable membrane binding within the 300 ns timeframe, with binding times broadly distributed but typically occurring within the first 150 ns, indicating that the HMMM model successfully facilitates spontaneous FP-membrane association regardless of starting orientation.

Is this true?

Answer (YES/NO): NO